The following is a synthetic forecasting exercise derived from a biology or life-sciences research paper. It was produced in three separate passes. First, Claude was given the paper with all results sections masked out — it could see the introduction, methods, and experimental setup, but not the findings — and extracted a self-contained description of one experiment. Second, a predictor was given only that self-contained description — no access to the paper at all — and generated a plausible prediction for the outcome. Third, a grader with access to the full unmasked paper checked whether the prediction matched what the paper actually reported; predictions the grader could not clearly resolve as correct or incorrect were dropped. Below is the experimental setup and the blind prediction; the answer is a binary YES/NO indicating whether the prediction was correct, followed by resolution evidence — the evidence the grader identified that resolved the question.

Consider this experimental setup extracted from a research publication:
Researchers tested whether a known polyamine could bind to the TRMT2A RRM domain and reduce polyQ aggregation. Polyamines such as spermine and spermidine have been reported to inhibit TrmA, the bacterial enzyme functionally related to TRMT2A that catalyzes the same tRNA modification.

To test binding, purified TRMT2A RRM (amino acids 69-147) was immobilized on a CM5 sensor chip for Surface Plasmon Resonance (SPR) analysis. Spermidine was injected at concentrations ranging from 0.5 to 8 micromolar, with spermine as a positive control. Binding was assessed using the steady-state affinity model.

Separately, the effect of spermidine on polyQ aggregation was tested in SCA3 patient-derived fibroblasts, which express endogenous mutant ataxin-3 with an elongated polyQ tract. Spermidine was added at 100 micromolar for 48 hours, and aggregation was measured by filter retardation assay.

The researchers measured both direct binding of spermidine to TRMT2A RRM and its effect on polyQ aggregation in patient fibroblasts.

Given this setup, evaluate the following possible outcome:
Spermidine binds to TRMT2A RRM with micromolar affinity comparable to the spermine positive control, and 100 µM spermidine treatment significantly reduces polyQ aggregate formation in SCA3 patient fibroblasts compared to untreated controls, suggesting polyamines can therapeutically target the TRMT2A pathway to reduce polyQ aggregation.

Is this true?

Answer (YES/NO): YES